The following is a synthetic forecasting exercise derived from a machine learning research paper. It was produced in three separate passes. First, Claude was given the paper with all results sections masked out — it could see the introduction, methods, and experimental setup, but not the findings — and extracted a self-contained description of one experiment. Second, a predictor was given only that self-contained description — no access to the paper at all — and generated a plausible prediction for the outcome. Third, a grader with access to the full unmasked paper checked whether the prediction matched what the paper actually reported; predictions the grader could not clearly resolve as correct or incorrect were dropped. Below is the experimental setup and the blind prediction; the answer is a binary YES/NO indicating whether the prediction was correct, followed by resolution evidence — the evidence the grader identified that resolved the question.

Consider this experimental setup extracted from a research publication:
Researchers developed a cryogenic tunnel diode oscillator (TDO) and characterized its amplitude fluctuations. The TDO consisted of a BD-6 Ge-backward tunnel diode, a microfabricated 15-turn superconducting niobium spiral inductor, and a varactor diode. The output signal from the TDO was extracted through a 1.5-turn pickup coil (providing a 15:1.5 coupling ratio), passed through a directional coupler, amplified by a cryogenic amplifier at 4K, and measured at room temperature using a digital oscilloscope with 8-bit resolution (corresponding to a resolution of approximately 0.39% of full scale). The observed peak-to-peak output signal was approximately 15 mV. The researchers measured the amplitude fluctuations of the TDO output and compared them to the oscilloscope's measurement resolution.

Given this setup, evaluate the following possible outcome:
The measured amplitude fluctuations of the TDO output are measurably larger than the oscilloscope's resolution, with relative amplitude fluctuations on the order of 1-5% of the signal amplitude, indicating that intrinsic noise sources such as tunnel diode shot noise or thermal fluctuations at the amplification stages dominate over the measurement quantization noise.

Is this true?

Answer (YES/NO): NO